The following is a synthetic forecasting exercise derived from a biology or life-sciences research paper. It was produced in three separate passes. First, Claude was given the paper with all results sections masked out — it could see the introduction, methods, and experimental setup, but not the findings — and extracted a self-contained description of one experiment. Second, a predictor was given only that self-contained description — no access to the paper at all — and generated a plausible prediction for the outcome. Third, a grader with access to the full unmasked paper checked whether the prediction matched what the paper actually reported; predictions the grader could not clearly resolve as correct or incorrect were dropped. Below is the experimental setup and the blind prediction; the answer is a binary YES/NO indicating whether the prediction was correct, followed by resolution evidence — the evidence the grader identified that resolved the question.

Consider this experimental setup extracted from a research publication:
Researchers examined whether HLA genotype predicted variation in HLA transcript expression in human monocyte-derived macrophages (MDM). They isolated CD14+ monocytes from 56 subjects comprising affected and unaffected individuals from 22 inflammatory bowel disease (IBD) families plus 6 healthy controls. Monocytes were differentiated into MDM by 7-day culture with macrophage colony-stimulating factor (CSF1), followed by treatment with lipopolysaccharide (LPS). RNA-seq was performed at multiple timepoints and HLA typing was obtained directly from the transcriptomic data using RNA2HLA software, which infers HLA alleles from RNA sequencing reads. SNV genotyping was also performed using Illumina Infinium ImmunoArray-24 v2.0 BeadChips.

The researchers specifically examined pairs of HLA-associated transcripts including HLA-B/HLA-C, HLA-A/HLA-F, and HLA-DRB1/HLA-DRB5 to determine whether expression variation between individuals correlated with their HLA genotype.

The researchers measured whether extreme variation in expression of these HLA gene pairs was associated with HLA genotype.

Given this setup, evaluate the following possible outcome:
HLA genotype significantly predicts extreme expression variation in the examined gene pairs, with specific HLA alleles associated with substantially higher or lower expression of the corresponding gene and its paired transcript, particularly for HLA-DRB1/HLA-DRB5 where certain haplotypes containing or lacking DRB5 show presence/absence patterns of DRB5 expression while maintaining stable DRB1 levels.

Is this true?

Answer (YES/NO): NO